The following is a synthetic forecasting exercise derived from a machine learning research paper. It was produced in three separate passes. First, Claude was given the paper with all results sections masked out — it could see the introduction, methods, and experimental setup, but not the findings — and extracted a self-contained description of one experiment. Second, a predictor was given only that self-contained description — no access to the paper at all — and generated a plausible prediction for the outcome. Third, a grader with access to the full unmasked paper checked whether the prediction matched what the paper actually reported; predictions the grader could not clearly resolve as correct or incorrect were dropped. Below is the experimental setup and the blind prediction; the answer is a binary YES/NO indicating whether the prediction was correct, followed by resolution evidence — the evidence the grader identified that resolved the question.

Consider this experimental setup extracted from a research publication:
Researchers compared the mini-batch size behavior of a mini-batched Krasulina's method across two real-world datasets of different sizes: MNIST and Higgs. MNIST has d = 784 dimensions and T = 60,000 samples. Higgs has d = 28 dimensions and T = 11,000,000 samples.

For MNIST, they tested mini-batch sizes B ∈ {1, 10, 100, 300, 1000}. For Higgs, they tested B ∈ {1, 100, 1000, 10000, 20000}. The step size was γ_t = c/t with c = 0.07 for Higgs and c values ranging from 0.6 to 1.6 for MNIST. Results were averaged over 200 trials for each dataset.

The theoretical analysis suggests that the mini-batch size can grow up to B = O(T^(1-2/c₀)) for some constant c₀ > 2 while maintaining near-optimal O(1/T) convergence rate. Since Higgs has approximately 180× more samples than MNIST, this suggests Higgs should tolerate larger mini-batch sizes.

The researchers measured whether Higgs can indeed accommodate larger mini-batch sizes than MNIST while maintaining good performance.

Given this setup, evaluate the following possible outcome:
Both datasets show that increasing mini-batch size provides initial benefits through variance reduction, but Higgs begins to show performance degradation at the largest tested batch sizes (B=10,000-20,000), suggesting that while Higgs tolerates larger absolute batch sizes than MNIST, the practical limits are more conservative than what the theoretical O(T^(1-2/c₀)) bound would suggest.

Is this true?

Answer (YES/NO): NO